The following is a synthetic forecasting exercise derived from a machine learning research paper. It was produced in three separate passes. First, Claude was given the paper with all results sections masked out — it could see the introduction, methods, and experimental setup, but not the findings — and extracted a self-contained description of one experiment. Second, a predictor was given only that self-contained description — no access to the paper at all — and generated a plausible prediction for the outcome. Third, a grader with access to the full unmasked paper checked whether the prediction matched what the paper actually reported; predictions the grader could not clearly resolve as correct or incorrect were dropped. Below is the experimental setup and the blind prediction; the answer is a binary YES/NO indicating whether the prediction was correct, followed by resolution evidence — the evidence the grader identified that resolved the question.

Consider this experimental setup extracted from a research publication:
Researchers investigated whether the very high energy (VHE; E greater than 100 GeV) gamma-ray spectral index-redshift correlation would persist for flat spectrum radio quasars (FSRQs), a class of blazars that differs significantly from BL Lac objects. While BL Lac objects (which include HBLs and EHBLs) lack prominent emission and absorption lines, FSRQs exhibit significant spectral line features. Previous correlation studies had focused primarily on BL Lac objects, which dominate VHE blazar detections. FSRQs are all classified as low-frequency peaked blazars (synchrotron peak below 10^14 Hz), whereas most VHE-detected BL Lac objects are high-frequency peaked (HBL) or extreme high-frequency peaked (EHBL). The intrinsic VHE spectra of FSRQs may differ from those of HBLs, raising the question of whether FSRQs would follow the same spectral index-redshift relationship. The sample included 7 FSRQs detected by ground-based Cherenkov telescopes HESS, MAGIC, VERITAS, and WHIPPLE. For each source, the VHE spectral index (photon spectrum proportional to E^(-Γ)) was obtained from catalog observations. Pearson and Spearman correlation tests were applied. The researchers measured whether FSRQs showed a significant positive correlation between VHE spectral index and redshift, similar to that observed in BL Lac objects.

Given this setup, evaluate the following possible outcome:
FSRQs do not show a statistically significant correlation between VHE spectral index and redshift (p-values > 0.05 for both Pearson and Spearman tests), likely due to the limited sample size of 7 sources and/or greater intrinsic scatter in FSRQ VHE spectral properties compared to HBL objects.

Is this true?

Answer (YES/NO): YES